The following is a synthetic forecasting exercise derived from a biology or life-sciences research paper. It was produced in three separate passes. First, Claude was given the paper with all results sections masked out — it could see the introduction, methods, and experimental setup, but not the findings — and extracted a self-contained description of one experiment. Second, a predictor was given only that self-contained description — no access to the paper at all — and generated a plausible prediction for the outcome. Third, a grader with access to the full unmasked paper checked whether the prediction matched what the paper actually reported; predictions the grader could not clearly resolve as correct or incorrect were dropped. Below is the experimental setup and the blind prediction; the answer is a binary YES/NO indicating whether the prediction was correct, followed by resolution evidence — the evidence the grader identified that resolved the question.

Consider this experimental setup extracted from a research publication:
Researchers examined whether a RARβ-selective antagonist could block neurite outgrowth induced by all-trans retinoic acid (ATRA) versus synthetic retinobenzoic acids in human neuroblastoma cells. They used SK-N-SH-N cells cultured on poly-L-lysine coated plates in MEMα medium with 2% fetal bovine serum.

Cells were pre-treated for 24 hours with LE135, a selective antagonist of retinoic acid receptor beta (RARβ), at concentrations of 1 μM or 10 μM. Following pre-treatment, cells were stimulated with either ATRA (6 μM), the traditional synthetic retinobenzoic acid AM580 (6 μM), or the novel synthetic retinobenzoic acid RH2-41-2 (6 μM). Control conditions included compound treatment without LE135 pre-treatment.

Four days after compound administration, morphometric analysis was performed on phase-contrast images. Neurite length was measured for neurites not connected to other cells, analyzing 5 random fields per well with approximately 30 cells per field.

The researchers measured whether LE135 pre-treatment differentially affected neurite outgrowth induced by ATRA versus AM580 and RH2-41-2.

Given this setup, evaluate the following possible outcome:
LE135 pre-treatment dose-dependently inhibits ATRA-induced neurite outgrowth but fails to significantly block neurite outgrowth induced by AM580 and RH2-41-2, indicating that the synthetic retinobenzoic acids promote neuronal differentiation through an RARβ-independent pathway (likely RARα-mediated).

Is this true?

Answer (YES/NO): NO